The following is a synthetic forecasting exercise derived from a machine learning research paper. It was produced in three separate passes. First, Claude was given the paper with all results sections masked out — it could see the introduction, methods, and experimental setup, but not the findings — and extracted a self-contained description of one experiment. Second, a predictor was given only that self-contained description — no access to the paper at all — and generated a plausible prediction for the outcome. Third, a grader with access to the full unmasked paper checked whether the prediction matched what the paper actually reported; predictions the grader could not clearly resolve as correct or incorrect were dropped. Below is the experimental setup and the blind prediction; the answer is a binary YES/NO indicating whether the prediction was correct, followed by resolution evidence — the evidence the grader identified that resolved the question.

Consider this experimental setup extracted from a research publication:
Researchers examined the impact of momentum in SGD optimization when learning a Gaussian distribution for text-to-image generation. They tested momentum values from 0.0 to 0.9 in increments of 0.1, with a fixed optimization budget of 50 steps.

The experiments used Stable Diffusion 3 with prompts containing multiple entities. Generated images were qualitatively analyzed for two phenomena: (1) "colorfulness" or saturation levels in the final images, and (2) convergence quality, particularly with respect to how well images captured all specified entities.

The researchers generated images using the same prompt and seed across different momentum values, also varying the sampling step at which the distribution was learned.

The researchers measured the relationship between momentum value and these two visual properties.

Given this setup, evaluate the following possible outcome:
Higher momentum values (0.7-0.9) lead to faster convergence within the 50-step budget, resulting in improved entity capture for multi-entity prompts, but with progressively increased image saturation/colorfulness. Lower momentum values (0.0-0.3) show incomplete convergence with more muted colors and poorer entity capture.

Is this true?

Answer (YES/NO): NO